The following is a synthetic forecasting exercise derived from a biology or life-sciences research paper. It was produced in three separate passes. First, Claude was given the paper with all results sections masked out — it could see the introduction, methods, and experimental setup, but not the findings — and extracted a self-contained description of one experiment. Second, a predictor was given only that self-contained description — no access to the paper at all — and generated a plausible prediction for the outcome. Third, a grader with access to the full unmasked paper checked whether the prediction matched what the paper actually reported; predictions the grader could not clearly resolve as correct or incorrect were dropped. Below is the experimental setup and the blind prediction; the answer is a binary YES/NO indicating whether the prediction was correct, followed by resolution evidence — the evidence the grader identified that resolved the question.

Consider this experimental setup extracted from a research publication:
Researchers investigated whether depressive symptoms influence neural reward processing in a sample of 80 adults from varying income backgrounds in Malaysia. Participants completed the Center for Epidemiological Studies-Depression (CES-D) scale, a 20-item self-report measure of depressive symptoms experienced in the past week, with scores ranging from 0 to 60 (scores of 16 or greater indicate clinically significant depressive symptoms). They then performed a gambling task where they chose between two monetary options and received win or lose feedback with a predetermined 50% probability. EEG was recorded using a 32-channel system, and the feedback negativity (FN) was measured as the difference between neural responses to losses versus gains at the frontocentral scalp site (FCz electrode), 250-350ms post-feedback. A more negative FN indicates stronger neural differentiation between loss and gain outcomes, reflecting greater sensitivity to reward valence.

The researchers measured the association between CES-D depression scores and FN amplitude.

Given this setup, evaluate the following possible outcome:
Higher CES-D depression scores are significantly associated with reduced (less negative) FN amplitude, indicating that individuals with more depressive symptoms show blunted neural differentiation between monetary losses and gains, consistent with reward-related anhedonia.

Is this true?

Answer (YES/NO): YES